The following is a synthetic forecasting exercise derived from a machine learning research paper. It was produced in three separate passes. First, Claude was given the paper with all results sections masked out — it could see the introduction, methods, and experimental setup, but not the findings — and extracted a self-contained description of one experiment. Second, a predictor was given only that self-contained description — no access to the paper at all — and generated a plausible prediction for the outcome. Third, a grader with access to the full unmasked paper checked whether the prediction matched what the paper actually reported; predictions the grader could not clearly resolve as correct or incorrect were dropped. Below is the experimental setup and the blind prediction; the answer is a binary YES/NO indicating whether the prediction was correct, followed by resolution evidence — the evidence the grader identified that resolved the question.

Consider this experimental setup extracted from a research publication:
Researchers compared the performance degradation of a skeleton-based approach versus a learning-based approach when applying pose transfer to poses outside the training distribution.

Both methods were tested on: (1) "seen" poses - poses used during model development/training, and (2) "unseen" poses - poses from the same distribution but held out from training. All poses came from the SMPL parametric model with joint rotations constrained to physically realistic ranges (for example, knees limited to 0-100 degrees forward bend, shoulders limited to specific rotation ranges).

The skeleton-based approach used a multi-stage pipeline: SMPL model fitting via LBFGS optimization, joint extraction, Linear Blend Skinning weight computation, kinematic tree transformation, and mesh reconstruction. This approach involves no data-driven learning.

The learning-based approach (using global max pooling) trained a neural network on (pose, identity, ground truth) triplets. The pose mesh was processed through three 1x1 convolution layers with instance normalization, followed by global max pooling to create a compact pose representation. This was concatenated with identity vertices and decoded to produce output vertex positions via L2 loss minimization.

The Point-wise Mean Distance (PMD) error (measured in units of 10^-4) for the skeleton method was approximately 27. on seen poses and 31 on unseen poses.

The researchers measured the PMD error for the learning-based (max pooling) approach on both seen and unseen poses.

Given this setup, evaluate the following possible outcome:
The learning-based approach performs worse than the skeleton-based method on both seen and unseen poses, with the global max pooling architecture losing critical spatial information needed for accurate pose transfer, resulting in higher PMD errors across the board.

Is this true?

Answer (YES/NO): NO